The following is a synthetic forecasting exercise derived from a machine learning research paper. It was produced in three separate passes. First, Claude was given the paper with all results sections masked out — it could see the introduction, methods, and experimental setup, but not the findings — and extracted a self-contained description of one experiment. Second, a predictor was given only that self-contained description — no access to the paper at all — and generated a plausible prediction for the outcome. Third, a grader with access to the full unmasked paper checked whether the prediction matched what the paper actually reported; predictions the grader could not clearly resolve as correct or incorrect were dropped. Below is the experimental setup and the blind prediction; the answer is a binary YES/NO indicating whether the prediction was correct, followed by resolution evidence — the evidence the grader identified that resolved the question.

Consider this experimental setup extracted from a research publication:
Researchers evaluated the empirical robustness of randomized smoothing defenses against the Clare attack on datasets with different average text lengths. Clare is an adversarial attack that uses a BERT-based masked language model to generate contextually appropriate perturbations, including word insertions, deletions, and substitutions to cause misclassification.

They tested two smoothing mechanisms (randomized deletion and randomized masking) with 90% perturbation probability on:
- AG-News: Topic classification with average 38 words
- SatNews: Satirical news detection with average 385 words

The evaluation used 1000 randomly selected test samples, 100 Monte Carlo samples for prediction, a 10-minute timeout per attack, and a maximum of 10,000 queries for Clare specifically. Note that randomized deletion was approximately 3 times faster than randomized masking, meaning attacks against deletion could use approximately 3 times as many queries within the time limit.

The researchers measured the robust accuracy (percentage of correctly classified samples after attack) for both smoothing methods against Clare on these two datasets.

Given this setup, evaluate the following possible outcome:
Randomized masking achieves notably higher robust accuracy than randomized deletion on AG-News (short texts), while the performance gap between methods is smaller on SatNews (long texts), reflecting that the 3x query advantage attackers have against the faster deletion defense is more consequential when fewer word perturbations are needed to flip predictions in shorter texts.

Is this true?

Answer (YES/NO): NO